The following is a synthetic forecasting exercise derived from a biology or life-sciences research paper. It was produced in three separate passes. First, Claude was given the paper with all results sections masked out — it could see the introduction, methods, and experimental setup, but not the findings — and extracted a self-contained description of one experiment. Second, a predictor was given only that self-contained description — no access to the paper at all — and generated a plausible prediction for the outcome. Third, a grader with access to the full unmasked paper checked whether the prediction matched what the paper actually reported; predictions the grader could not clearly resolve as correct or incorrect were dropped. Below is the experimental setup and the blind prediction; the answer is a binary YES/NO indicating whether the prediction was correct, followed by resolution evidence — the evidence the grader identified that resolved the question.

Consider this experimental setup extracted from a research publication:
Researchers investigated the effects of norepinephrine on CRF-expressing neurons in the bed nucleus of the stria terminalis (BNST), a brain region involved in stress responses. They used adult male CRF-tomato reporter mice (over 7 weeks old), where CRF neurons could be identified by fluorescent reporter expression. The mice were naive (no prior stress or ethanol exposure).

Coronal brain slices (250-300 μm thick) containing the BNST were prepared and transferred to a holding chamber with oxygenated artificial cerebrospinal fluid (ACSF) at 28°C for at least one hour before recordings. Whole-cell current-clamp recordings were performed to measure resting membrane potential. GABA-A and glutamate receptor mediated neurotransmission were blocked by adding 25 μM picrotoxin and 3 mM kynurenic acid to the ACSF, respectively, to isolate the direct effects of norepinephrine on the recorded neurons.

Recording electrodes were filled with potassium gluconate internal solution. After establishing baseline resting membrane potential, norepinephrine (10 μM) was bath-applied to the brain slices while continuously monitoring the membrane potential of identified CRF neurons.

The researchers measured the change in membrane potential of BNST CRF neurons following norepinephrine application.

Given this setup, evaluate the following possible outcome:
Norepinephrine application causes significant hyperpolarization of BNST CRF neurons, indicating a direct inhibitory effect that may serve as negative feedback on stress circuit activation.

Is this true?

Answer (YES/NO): NO